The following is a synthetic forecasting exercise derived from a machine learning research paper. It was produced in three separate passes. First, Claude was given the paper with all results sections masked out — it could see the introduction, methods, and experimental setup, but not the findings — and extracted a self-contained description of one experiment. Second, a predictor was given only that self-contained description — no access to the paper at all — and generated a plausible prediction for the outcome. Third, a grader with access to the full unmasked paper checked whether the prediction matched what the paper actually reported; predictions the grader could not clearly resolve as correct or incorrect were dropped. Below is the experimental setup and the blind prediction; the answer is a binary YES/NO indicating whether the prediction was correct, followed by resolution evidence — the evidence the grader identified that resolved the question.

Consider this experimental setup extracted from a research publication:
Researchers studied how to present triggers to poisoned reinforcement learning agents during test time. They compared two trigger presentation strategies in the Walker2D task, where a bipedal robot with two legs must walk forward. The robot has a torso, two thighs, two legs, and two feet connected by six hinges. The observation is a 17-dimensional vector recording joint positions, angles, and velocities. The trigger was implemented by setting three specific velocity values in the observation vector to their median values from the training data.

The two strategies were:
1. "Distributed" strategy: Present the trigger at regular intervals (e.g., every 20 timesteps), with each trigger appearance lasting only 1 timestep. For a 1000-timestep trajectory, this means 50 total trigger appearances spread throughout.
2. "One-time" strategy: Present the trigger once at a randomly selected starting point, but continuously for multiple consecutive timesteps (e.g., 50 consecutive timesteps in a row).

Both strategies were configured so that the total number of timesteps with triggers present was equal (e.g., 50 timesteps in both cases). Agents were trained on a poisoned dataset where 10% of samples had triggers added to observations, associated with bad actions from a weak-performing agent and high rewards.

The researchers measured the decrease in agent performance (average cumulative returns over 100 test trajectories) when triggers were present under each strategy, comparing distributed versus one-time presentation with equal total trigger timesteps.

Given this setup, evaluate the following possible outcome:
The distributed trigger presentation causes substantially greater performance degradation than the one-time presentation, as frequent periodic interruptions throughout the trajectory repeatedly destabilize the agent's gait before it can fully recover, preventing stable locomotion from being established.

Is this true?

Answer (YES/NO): NO